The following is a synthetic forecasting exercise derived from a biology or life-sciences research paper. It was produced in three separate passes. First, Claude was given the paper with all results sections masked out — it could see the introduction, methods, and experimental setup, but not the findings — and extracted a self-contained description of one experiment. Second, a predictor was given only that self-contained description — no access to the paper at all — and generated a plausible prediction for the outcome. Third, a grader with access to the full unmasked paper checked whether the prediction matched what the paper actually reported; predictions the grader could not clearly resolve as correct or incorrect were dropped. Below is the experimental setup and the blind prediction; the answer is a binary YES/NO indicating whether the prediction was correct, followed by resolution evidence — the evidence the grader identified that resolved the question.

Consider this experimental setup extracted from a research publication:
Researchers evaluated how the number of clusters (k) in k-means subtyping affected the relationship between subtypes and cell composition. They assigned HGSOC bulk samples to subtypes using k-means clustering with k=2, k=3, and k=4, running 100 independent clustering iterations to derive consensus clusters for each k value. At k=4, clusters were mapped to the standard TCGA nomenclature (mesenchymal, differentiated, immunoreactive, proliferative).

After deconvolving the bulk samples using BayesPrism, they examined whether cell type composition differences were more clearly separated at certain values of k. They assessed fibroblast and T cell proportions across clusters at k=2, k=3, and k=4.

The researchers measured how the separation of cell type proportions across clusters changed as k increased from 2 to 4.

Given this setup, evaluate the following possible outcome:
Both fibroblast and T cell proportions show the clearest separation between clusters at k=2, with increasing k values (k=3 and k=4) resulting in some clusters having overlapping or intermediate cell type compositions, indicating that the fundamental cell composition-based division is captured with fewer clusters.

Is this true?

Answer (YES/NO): NO